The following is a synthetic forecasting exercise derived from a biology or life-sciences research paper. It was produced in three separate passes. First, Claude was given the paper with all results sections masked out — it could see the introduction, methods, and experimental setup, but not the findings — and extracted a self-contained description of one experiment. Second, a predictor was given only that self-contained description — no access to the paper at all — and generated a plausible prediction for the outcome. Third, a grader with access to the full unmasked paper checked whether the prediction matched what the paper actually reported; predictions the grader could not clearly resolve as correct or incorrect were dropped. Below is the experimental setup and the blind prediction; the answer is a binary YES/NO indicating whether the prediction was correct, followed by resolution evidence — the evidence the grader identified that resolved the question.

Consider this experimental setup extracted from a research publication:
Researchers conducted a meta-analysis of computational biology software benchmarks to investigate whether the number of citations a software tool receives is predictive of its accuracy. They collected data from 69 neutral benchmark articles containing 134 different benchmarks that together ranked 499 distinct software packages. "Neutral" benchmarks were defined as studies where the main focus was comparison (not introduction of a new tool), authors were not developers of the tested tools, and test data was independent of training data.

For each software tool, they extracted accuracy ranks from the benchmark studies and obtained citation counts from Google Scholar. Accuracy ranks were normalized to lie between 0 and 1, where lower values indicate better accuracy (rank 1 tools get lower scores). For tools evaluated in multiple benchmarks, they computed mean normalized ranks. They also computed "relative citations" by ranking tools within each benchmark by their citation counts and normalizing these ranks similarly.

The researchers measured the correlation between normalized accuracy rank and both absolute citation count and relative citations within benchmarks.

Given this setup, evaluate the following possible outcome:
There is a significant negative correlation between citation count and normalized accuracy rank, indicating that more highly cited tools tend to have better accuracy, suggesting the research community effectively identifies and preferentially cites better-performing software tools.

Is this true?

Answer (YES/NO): NO